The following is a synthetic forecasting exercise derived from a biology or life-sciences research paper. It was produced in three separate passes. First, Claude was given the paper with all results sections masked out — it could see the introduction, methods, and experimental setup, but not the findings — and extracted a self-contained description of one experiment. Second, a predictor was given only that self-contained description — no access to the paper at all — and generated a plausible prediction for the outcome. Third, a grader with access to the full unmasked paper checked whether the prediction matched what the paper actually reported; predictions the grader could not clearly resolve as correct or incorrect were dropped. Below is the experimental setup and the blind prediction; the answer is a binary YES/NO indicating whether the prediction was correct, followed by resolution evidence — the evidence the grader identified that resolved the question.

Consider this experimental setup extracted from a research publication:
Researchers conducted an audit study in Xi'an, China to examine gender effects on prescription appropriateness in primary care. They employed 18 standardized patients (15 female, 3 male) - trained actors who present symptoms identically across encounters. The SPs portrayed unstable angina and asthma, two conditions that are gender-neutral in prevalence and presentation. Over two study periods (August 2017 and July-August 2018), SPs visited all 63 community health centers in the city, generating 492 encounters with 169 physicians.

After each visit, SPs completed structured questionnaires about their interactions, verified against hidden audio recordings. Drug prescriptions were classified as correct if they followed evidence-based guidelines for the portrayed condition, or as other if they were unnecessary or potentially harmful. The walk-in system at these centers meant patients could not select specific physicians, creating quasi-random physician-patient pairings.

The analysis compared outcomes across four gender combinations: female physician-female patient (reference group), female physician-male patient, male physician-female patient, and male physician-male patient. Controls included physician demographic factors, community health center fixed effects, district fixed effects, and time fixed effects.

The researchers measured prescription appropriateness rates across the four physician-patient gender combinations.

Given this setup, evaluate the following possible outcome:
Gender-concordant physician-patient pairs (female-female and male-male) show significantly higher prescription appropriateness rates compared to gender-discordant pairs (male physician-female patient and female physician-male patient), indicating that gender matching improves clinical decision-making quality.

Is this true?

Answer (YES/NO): NO